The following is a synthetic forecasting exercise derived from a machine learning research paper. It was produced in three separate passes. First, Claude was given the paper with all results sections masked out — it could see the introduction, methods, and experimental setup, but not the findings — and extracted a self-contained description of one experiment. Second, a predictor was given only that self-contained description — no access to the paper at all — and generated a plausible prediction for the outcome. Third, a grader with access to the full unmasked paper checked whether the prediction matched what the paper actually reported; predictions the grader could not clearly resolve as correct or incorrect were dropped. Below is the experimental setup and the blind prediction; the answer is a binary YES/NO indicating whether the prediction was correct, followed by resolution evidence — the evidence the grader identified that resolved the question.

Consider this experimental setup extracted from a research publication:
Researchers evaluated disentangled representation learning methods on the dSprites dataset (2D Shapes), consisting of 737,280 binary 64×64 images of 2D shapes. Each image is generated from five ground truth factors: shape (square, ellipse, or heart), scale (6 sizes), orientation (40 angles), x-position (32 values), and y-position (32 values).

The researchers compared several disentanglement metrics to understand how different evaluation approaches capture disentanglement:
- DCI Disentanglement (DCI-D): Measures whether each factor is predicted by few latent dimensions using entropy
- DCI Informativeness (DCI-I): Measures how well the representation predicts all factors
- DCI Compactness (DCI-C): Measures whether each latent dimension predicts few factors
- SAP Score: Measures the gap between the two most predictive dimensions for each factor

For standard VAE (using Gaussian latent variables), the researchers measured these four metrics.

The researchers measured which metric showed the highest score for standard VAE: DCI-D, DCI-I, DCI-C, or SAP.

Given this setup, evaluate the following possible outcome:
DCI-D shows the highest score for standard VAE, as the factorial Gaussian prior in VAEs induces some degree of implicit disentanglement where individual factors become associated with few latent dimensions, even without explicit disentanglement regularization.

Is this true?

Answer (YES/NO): NO